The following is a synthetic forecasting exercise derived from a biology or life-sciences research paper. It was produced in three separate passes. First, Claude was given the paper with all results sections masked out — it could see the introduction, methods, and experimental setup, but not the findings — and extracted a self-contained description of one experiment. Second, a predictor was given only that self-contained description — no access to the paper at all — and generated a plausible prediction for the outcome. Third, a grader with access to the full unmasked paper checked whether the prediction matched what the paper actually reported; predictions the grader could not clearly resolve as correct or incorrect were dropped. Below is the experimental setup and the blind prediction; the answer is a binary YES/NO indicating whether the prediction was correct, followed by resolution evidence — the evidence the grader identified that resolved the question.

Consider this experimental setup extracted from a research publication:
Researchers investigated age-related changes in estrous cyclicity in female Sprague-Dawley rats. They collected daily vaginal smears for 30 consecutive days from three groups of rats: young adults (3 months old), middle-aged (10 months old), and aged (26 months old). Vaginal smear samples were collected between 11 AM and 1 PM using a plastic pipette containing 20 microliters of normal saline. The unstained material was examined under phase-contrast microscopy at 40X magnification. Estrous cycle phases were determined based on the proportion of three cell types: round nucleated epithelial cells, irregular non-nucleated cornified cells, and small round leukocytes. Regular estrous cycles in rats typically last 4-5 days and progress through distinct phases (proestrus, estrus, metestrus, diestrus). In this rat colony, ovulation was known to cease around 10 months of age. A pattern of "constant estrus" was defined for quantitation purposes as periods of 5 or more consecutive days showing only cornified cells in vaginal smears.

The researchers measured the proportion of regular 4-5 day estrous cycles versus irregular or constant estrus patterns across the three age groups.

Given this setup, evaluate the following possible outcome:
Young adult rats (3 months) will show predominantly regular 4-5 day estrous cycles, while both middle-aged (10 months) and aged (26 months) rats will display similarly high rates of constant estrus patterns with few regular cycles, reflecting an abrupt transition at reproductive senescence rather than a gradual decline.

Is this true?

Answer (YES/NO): NO